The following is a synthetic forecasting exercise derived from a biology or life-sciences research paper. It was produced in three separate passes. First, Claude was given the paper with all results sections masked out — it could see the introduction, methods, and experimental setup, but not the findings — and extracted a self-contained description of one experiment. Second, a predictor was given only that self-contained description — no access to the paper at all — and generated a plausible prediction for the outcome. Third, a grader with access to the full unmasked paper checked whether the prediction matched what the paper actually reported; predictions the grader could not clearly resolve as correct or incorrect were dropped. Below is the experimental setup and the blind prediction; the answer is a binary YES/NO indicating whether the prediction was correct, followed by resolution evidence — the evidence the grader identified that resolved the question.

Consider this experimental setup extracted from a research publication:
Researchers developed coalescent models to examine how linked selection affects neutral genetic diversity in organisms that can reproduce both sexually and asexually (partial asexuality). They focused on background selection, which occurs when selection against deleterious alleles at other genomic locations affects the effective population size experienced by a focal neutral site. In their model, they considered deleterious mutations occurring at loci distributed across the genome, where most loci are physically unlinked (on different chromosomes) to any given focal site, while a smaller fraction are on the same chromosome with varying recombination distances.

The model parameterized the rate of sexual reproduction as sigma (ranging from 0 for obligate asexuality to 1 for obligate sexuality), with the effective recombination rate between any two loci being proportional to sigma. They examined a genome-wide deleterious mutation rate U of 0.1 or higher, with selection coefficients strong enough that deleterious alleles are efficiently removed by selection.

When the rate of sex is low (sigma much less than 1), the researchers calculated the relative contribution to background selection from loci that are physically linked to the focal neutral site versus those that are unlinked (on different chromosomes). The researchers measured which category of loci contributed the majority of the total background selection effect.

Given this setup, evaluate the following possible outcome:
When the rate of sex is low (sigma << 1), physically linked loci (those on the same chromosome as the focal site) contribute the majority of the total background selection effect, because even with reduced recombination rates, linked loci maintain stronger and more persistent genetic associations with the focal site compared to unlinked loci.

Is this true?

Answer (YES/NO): NO